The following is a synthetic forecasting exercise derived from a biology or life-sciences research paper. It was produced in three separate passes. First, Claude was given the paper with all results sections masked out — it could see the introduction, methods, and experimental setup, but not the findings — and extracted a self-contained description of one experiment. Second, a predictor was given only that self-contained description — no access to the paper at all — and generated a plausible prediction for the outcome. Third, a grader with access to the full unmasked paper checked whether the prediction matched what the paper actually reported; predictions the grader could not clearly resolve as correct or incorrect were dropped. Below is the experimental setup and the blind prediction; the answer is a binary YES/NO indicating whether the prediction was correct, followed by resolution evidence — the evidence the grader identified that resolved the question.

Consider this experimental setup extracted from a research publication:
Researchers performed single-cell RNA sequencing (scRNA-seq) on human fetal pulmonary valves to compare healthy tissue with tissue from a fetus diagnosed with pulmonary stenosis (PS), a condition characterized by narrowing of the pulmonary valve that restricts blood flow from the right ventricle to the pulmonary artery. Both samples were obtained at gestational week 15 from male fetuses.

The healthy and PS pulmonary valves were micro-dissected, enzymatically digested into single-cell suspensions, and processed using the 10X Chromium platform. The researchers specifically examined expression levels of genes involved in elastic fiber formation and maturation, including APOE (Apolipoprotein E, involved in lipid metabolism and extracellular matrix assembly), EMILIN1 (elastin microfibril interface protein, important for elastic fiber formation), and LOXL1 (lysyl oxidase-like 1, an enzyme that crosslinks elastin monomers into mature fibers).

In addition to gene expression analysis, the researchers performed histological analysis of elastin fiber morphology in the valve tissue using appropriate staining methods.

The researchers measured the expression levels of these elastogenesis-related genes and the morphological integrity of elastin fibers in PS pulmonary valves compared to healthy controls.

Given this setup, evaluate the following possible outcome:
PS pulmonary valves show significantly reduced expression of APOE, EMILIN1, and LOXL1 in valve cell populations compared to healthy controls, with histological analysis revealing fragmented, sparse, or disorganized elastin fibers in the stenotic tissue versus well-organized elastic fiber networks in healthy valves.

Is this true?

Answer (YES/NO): YES